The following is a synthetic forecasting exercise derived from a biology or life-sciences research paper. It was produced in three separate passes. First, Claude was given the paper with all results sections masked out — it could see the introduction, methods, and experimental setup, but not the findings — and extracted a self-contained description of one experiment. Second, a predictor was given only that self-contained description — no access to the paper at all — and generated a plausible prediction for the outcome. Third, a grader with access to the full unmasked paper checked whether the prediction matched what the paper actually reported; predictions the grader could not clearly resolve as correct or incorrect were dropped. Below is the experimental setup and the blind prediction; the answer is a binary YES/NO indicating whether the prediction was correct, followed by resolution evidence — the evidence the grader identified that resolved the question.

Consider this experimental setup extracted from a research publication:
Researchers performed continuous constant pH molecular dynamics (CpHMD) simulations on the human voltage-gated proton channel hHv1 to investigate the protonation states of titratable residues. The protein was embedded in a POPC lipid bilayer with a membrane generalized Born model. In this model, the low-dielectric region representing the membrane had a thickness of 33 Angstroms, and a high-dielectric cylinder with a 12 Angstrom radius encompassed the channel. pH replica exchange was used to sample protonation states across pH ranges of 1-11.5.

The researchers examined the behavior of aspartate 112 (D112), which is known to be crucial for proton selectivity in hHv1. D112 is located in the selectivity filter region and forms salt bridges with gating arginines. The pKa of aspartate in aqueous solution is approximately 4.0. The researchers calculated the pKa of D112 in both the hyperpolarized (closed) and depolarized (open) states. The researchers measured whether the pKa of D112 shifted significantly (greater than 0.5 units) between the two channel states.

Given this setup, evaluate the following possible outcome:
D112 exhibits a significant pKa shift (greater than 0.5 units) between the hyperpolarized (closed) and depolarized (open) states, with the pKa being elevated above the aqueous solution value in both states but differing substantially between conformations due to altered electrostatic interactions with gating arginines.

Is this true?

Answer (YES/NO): NO